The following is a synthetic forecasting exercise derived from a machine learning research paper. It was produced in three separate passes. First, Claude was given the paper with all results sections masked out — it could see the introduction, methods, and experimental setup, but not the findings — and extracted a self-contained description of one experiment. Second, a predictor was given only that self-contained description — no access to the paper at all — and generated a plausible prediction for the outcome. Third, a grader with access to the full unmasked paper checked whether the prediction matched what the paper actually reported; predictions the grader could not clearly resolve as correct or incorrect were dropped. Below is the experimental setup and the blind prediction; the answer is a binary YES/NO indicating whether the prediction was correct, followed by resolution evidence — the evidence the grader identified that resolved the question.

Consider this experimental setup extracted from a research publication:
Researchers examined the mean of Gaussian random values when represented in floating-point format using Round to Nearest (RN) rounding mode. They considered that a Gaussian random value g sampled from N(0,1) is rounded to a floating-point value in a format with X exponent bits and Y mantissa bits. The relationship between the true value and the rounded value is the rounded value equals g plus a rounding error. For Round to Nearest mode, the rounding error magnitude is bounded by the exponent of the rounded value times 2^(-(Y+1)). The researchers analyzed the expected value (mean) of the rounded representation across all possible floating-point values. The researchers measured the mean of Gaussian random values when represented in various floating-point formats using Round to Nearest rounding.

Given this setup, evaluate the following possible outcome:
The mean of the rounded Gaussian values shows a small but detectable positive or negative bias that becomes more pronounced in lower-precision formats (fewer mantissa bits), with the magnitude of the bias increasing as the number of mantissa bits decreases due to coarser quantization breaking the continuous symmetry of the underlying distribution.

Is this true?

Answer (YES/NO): NO